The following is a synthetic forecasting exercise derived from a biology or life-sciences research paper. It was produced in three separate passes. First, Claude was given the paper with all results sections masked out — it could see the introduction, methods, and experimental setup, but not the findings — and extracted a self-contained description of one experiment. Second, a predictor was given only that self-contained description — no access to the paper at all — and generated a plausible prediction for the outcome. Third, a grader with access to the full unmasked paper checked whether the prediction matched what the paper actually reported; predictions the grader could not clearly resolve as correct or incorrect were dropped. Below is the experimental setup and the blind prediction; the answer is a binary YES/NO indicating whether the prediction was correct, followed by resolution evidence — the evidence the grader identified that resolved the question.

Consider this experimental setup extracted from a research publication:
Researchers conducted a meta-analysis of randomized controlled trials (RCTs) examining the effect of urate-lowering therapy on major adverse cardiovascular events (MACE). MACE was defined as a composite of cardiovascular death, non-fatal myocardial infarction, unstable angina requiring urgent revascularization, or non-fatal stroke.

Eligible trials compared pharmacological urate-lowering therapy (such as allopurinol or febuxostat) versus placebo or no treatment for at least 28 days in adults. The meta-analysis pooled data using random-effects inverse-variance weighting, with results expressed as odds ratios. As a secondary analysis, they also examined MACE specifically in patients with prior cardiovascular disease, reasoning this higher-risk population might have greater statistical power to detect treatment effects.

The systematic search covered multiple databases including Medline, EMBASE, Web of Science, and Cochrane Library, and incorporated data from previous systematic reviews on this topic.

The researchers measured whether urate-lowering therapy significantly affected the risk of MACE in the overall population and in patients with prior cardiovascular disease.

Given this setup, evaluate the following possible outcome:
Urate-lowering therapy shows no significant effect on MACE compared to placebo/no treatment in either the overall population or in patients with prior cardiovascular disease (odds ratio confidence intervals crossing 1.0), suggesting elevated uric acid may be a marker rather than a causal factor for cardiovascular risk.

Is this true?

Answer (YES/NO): NO